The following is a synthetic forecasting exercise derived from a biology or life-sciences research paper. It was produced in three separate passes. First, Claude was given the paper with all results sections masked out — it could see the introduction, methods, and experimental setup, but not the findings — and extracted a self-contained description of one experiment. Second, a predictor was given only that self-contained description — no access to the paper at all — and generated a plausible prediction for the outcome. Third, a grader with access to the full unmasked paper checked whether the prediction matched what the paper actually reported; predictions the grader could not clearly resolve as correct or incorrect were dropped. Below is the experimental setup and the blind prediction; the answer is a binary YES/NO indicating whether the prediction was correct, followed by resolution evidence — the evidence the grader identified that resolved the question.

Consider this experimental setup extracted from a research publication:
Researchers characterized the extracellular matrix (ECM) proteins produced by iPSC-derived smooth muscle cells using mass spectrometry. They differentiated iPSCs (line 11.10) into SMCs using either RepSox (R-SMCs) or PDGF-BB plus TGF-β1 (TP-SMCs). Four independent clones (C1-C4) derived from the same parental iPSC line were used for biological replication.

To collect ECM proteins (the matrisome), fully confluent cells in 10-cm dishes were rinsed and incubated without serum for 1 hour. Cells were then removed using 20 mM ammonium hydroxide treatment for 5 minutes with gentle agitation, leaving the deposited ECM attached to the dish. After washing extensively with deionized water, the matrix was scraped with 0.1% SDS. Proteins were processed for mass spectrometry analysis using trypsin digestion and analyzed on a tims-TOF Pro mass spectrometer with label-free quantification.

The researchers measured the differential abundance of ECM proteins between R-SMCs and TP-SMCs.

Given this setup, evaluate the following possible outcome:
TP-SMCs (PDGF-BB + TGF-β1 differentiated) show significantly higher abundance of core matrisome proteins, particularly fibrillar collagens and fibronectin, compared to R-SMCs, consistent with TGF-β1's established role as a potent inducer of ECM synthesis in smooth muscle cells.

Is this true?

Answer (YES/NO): NO